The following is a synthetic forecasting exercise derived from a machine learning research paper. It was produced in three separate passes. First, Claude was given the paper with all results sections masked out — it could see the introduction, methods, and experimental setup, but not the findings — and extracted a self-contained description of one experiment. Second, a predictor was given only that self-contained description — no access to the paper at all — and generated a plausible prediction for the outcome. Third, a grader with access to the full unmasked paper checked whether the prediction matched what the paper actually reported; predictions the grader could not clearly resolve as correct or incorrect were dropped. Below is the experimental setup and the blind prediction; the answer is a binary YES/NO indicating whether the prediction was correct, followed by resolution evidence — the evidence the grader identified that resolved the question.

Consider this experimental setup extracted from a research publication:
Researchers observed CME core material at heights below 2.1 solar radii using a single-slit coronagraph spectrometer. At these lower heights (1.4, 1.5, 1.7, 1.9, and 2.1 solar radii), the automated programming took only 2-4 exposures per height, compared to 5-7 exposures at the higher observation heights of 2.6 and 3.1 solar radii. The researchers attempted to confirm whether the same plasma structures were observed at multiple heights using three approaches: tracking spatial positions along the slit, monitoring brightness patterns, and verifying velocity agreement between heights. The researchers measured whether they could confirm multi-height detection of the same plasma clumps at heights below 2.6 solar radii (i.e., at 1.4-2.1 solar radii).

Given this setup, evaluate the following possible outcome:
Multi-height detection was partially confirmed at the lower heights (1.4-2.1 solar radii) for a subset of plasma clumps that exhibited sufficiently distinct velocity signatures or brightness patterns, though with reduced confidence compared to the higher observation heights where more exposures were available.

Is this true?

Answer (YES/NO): NO